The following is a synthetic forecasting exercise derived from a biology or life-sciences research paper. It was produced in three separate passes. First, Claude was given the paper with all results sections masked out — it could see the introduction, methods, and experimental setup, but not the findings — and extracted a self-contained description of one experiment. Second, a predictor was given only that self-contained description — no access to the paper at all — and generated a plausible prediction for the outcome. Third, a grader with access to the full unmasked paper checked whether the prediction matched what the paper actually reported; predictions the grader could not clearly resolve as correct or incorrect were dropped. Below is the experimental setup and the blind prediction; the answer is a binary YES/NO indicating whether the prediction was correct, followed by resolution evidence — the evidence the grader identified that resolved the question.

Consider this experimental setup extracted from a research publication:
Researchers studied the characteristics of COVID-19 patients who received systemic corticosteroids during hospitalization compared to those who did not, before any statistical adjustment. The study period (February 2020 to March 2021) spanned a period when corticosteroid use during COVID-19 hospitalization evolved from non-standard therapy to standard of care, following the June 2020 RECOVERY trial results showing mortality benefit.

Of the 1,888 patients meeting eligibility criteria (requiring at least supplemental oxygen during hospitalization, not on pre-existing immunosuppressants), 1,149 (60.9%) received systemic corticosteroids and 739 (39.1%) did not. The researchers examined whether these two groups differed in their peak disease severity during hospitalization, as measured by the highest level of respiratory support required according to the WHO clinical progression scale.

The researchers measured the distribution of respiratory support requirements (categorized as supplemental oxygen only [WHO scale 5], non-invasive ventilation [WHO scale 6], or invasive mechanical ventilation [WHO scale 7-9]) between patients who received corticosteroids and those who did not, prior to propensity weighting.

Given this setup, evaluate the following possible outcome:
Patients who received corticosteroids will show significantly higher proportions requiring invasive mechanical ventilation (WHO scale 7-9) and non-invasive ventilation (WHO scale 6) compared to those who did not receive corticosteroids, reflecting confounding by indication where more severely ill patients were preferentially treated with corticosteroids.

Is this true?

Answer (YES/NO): NO